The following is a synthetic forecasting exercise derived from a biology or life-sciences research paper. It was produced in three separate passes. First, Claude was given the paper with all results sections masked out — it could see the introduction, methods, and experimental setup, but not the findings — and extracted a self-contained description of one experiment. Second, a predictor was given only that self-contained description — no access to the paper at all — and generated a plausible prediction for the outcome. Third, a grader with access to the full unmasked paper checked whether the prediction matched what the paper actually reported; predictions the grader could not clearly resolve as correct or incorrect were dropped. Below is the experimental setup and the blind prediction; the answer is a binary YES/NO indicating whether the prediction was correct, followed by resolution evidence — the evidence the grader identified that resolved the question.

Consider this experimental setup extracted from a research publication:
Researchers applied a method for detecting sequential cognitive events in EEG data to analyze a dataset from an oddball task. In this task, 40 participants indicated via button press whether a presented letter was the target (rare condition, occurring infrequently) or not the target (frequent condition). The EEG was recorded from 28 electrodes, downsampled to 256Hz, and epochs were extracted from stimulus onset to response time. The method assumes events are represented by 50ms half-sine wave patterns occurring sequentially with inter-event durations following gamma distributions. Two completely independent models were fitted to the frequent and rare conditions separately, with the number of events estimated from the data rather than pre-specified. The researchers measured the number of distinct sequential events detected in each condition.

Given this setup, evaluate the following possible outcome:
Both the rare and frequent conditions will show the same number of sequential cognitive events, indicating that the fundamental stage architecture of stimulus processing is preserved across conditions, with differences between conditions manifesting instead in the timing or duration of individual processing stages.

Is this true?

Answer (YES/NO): NO